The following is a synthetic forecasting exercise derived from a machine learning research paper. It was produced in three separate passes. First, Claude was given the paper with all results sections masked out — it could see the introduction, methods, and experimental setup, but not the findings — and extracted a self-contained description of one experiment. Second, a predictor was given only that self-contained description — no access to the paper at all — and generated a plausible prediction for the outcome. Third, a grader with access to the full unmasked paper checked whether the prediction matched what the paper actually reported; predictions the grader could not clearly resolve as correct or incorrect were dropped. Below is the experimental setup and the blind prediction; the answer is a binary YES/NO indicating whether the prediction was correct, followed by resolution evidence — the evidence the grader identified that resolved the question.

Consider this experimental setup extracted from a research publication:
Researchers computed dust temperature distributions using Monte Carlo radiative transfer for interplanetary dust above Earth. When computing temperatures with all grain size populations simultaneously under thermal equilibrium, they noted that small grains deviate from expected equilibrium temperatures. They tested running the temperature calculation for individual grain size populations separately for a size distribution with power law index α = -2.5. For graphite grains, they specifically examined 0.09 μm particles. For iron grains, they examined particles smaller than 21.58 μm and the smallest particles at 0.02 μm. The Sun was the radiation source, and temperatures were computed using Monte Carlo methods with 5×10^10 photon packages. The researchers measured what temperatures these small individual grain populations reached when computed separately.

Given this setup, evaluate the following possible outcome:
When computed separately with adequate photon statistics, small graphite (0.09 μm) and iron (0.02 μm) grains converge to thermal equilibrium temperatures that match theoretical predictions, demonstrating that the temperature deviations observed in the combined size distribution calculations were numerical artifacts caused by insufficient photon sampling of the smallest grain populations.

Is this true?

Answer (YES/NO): NO